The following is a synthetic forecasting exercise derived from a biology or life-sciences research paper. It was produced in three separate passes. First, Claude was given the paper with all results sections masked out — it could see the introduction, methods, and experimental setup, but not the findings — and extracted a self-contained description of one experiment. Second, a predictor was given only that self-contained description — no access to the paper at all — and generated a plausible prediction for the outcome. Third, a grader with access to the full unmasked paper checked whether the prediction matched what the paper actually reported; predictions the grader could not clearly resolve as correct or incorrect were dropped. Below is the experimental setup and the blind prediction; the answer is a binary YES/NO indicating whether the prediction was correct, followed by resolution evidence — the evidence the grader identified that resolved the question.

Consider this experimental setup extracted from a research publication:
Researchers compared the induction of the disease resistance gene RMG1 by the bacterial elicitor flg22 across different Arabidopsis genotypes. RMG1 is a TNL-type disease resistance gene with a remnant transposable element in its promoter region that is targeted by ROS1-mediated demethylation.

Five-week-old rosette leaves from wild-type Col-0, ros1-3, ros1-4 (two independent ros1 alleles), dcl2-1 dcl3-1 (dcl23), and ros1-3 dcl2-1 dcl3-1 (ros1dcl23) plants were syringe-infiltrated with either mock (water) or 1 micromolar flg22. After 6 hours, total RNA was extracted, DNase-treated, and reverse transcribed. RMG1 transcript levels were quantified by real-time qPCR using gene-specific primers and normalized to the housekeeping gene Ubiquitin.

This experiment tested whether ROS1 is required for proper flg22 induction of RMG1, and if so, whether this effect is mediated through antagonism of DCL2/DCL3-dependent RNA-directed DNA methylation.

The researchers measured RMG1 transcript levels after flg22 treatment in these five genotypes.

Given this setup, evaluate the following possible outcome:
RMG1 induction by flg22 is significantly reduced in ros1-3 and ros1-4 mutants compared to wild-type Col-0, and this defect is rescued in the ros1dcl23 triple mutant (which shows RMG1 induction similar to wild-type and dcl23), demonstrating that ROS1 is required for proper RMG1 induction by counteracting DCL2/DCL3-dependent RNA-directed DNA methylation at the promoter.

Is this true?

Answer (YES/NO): YES